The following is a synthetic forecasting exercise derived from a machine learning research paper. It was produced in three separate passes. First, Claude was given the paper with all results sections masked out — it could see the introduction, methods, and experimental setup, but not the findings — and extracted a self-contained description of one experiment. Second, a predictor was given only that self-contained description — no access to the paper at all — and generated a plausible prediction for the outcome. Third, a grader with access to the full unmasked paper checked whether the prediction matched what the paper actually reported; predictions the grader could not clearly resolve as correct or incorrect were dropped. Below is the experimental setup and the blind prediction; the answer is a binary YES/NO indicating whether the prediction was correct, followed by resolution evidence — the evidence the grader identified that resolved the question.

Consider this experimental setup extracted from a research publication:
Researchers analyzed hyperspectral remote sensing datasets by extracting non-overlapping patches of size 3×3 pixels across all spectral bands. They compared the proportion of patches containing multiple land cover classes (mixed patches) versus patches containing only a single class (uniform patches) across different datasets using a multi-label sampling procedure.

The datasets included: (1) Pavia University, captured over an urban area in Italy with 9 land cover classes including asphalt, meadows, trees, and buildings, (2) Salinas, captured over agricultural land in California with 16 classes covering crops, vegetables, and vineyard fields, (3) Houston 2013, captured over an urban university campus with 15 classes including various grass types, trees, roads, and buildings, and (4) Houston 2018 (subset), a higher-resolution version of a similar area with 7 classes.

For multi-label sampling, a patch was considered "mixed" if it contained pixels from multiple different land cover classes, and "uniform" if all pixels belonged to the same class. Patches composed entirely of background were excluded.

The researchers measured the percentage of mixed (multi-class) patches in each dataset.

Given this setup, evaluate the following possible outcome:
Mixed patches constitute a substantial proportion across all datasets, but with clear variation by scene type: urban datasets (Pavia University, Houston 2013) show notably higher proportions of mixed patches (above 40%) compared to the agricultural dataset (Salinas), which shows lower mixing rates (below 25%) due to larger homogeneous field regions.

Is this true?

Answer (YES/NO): YES